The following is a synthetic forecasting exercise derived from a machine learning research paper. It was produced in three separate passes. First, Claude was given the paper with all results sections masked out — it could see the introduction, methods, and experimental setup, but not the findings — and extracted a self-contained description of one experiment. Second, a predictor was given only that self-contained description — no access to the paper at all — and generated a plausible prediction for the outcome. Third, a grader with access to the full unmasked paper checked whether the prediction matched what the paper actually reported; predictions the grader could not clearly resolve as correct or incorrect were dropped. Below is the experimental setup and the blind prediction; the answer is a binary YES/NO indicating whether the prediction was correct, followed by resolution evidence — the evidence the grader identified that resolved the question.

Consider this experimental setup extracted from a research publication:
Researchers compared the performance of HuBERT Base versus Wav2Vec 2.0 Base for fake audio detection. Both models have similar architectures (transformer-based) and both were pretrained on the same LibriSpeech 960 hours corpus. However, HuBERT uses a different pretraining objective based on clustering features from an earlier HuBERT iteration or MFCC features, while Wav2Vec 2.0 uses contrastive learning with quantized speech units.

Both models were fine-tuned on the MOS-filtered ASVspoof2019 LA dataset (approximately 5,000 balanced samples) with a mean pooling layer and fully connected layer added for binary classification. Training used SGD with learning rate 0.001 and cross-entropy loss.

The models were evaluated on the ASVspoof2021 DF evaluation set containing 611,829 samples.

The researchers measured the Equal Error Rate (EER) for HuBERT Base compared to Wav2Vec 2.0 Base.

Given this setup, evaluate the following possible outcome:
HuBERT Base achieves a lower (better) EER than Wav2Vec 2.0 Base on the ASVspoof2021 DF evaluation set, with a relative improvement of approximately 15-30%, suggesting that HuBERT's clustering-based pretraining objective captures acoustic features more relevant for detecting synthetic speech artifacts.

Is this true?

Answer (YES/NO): NO